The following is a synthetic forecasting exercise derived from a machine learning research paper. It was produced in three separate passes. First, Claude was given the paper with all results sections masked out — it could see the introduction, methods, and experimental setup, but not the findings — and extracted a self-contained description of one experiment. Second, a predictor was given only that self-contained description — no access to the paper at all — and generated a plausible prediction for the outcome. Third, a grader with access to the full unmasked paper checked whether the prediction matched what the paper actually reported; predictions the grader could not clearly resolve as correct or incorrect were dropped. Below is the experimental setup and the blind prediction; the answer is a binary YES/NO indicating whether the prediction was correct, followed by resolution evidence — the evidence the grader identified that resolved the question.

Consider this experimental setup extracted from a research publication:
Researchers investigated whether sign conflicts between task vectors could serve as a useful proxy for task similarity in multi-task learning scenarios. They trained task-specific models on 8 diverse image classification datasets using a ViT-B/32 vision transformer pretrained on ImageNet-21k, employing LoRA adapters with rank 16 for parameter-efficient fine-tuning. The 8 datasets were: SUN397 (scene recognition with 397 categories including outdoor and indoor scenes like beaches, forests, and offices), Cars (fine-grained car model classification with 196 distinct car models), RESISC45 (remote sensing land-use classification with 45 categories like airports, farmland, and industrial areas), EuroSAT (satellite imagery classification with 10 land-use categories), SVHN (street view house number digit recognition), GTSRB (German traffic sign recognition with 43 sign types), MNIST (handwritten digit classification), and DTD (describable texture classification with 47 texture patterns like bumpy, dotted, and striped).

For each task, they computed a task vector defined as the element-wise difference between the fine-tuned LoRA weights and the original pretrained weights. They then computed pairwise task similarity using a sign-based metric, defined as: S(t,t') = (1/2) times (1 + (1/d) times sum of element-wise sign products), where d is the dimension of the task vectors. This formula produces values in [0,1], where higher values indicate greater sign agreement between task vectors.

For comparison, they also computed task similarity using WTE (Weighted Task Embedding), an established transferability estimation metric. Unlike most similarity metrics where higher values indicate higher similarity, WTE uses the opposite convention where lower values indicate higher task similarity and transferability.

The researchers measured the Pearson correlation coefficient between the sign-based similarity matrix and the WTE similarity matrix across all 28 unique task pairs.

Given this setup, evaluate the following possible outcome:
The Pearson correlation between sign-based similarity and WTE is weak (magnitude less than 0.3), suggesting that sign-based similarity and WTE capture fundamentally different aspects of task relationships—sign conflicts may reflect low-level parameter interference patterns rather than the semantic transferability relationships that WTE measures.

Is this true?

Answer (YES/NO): NO